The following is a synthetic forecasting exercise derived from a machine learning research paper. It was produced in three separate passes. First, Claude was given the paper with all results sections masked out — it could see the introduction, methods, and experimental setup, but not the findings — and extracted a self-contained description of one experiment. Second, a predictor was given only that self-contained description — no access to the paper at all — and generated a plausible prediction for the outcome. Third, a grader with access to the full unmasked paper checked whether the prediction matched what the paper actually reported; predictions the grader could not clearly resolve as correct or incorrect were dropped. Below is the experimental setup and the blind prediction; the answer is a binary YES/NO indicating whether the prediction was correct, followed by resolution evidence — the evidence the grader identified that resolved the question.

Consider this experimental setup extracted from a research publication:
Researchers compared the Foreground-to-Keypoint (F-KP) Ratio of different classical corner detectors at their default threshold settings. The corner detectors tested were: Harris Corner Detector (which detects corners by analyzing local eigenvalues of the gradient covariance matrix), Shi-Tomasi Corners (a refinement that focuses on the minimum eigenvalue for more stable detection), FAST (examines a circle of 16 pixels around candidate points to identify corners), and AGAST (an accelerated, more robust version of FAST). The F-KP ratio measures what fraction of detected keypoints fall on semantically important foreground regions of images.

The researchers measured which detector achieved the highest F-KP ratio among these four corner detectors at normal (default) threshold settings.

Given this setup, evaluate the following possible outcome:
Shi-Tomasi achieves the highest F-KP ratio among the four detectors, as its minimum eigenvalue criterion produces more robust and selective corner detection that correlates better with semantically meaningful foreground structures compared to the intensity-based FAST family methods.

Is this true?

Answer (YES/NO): NO